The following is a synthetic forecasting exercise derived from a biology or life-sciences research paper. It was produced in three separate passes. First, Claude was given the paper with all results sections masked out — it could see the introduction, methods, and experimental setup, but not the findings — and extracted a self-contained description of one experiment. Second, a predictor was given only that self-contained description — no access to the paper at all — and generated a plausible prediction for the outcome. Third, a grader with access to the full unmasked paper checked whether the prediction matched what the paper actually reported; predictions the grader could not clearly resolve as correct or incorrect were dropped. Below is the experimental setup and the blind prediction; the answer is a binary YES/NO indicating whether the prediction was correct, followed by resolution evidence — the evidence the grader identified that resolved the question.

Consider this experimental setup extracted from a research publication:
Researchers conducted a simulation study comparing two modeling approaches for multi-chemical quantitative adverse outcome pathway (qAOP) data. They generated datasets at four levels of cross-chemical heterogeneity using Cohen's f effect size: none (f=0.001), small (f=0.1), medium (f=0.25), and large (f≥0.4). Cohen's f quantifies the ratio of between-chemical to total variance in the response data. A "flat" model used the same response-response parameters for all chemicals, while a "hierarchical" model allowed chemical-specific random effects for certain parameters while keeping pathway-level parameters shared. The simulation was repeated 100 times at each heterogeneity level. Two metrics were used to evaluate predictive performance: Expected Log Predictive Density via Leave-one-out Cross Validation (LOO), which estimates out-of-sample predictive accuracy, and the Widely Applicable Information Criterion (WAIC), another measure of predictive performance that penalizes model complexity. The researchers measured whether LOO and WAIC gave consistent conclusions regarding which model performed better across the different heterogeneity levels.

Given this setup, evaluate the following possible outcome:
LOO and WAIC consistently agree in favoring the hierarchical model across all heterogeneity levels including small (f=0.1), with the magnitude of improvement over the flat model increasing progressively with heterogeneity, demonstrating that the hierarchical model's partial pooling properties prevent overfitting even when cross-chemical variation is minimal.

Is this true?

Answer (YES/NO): NO